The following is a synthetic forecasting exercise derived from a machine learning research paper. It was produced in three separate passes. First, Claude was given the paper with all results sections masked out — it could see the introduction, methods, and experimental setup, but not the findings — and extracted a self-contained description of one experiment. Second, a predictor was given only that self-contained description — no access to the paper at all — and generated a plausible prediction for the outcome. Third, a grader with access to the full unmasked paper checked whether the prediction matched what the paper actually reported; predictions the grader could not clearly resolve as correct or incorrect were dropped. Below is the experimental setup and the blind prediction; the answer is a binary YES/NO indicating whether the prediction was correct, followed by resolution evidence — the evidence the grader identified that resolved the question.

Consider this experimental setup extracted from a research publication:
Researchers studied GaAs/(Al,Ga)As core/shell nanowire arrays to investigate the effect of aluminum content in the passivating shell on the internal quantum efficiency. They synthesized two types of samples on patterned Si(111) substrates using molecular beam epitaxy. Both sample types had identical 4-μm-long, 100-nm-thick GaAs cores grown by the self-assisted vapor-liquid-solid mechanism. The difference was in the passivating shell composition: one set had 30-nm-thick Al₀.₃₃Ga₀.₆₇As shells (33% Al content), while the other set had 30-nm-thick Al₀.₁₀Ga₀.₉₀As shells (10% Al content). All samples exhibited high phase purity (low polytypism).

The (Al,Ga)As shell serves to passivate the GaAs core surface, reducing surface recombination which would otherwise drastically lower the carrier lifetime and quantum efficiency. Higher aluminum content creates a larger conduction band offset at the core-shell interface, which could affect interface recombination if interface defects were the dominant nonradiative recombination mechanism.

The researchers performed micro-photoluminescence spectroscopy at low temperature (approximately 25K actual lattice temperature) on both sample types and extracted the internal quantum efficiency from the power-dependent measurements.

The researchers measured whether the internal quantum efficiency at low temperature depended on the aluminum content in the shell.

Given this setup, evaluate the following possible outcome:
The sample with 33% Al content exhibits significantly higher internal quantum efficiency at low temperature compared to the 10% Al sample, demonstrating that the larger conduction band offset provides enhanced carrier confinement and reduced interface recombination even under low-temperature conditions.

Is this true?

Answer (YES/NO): NO